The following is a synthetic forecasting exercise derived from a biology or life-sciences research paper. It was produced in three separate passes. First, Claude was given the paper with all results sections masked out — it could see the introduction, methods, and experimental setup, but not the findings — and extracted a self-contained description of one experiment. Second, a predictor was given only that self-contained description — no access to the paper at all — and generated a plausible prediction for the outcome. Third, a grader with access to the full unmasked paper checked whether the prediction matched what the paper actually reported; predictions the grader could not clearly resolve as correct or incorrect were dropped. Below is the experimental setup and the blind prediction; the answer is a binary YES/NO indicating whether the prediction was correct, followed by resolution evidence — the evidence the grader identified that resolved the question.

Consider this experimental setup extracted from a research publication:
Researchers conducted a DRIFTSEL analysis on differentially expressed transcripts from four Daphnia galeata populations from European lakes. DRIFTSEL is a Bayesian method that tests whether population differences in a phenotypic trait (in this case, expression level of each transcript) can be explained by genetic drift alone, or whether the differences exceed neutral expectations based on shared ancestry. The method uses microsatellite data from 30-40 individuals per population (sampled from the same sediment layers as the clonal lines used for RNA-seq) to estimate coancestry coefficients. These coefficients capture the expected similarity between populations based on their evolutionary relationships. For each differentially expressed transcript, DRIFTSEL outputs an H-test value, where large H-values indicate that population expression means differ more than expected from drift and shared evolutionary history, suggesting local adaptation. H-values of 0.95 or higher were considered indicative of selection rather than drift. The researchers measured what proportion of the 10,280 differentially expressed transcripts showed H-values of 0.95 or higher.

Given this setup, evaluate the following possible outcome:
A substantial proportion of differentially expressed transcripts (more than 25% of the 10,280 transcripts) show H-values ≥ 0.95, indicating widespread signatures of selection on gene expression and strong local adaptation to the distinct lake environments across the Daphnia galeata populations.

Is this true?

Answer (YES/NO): YES